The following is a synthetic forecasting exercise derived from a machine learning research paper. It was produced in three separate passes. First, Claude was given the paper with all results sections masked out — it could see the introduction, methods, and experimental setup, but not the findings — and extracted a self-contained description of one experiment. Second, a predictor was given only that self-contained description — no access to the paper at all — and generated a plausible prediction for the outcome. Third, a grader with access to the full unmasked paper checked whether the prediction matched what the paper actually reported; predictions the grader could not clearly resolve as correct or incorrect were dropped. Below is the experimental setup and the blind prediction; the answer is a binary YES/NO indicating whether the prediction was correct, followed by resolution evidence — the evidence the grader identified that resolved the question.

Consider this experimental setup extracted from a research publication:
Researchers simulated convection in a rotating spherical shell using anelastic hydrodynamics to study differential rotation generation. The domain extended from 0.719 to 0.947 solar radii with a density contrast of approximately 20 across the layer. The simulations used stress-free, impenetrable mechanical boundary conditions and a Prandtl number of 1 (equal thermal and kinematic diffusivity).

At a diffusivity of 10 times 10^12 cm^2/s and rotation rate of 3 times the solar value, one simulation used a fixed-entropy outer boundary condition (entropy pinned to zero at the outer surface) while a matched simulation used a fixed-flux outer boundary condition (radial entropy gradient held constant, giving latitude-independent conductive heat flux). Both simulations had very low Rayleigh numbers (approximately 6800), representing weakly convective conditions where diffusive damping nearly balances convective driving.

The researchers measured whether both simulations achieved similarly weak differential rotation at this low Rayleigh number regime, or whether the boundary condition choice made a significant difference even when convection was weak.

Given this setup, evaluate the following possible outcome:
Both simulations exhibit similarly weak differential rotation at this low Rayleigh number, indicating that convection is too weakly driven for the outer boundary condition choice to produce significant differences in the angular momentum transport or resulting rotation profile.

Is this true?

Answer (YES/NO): NO